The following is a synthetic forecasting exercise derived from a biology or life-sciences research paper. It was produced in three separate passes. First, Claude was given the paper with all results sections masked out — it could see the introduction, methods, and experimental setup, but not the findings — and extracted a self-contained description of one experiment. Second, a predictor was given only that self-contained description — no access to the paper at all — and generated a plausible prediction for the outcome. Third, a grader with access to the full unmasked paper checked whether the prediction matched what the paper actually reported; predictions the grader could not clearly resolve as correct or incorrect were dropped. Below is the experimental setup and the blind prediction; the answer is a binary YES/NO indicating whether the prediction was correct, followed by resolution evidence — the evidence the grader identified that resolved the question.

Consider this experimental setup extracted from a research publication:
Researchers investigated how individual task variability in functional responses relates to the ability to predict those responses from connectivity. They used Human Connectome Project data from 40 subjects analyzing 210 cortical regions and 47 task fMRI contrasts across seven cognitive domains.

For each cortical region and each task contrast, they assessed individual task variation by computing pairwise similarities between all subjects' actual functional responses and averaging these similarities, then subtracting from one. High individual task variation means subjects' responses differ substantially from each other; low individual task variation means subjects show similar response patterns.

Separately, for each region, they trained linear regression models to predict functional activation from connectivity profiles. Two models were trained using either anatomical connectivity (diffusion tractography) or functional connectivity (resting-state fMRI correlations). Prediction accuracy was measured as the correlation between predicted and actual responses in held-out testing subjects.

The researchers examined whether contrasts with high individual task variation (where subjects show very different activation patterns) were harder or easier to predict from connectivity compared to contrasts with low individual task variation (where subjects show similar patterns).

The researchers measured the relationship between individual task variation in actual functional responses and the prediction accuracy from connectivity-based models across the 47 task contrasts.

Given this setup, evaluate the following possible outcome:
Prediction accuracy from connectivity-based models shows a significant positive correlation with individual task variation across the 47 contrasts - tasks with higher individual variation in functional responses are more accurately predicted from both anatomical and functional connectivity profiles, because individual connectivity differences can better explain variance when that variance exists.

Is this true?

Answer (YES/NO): NO